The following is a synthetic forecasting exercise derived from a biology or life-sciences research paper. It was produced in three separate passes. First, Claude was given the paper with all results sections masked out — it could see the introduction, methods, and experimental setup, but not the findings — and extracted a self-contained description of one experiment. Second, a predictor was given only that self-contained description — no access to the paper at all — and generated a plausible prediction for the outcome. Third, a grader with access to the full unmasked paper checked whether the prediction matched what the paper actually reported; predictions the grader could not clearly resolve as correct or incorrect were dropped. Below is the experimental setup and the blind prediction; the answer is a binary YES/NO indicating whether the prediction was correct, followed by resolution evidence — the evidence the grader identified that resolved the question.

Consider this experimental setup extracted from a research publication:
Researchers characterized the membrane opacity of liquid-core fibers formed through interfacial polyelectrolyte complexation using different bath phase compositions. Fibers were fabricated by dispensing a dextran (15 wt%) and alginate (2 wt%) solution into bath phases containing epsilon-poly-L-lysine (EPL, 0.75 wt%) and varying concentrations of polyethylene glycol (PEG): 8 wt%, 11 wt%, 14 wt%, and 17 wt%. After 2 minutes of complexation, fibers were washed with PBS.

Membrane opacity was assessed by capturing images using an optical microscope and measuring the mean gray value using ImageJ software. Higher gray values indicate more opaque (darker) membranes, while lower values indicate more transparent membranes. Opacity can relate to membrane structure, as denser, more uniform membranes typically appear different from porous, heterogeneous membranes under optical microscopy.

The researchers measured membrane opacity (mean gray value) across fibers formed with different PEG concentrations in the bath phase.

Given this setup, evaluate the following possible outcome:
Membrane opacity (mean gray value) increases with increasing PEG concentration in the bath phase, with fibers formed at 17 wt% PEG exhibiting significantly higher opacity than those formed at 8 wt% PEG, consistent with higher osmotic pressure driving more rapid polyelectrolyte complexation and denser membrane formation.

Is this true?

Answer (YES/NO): NO